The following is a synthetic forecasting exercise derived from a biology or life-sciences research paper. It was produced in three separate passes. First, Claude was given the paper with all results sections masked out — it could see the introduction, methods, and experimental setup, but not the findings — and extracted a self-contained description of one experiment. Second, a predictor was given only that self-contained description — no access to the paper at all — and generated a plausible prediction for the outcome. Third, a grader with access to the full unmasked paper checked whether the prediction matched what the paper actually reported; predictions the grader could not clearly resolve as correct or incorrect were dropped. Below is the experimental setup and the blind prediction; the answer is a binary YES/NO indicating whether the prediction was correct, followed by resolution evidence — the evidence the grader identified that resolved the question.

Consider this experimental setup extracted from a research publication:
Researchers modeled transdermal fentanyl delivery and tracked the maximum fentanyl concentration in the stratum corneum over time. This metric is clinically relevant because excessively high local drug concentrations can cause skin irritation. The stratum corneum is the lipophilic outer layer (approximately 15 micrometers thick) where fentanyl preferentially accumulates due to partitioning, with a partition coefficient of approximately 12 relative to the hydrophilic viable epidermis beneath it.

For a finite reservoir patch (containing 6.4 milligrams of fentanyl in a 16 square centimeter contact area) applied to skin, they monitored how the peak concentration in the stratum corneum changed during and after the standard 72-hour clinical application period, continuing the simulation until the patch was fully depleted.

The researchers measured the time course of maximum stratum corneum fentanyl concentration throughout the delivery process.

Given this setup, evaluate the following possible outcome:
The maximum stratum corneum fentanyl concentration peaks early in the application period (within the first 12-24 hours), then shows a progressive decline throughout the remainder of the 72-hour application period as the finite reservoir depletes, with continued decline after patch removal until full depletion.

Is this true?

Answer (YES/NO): NO